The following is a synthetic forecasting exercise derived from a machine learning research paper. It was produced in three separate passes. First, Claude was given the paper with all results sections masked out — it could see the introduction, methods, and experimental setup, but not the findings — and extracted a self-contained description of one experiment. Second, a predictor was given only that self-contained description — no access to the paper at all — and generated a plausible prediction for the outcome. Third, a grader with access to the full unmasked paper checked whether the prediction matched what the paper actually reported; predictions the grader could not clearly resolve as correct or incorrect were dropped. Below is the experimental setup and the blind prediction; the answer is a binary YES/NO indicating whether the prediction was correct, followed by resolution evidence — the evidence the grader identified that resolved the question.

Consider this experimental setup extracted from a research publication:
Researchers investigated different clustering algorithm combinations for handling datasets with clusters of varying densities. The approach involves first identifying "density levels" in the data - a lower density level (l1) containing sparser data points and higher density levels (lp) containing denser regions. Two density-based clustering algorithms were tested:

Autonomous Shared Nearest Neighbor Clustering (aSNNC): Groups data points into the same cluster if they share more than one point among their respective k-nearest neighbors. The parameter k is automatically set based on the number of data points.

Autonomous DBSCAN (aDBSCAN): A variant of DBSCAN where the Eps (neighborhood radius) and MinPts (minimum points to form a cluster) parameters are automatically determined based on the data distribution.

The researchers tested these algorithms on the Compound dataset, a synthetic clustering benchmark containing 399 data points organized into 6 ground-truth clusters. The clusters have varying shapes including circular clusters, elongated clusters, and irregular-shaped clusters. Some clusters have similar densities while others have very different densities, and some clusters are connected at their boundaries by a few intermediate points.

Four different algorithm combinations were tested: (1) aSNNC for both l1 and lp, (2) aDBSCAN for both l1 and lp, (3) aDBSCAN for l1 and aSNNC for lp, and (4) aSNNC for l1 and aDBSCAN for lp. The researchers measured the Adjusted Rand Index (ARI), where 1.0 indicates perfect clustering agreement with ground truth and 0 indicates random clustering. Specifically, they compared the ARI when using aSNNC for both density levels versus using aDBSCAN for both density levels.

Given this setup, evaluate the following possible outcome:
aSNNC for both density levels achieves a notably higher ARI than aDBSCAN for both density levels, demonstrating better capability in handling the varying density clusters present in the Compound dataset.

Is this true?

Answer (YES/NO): YES